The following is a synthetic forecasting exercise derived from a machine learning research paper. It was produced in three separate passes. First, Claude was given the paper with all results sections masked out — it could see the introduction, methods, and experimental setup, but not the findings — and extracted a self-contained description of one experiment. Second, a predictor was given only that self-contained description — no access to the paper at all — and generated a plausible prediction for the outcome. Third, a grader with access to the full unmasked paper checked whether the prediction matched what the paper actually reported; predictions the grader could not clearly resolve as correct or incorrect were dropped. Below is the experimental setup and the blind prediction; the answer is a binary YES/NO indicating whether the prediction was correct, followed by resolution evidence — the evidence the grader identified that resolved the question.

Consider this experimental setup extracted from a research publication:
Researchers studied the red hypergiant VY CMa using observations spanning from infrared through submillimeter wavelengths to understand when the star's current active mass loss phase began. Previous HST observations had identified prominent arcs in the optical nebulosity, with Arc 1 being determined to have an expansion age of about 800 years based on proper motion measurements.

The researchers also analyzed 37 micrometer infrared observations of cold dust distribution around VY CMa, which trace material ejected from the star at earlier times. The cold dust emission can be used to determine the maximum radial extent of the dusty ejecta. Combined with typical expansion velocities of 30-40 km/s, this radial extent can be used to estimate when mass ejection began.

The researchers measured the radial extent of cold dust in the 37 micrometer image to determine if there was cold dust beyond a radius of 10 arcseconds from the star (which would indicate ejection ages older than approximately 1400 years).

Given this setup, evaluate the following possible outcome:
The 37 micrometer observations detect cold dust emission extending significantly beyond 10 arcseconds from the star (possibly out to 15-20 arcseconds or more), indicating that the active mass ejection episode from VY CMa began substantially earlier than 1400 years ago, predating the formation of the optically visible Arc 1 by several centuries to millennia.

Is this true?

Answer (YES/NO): NO